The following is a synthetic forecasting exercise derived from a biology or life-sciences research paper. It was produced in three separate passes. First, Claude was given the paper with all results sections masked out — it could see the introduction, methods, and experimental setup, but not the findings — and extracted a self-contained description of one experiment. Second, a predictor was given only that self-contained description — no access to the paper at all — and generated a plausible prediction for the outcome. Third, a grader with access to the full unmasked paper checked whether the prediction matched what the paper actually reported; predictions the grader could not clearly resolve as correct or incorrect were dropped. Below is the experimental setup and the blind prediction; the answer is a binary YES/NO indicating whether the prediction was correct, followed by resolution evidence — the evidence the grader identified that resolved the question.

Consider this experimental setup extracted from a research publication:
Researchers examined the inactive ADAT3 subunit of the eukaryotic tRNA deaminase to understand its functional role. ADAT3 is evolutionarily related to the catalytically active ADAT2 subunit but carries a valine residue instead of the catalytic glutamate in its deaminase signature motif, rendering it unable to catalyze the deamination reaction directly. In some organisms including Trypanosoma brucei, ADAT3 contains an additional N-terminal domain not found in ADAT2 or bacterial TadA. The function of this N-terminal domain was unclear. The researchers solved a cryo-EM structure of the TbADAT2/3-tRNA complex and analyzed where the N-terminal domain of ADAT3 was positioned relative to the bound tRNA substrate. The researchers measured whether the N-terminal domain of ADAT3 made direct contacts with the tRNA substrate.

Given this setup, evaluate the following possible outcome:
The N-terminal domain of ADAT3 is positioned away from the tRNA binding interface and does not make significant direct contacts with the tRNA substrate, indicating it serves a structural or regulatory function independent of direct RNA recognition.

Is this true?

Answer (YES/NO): NO